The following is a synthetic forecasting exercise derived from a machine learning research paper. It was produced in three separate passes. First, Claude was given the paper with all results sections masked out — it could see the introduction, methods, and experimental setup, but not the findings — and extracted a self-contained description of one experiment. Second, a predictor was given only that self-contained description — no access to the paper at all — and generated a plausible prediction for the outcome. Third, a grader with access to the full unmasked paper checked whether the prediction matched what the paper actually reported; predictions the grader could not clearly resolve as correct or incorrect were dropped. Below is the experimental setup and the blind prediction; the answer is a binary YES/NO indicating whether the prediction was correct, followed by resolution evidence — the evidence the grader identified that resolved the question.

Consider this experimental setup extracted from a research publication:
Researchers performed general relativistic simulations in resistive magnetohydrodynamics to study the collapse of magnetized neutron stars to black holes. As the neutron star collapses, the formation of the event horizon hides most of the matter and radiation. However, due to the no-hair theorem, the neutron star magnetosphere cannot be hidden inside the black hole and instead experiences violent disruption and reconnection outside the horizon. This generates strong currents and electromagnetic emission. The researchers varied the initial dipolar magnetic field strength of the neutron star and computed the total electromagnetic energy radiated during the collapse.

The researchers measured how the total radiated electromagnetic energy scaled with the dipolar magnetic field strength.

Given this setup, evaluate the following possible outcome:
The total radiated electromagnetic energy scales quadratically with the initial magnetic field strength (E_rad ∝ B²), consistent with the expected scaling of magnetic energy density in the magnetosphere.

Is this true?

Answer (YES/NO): YES